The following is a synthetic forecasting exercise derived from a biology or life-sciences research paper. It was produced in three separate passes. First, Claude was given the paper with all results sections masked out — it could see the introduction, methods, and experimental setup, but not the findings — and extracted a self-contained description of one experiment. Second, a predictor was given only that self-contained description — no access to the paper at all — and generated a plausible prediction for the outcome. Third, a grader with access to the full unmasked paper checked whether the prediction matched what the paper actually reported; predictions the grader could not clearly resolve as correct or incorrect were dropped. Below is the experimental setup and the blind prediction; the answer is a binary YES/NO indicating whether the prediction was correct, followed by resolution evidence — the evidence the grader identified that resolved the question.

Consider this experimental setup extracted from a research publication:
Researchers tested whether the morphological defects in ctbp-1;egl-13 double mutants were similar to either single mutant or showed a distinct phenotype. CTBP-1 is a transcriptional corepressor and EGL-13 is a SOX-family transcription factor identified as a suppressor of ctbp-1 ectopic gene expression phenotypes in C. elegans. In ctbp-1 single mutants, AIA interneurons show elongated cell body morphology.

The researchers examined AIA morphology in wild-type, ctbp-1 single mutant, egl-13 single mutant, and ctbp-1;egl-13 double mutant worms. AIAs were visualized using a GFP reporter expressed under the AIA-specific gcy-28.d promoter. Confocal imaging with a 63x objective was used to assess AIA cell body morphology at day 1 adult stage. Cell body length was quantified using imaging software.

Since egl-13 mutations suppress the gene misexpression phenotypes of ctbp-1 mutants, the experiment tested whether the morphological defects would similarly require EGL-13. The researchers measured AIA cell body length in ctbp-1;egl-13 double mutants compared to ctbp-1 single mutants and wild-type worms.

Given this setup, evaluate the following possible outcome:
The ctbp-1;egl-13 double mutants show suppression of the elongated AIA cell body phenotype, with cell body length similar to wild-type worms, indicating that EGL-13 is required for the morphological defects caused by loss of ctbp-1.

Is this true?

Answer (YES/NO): NO